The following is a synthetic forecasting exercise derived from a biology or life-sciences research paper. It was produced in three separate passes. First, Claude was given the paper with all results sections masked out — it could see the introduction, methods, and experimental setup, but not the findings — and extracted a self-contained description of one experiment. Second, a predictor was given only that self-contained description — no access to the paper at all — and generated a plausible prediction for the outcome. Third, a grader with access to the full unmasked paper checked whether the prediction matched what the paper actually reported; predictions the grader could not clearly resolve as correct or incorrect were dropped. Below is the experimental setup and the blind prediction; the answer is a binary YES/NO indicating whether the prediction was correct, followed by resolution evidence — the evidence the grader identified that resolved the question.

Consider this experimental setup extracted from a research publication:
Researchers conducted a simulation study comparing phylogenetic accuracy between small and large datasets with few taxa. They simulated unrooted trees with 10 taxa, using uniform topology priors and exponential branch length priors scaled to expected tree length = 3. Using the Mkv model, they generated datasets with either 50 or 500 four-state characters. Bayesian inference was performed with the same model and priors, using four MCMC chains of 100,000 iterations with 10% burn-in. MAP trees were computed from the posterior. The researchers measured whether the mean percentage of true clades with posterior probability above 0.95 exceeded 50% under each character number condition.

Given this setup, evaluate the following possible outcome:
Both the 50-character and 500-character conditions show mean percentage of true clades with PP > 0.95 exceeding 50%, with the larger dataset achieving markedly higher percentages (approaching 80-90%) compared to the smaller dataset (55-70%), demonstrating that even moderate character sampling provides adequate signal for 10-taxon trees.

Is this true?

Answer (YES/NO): NO